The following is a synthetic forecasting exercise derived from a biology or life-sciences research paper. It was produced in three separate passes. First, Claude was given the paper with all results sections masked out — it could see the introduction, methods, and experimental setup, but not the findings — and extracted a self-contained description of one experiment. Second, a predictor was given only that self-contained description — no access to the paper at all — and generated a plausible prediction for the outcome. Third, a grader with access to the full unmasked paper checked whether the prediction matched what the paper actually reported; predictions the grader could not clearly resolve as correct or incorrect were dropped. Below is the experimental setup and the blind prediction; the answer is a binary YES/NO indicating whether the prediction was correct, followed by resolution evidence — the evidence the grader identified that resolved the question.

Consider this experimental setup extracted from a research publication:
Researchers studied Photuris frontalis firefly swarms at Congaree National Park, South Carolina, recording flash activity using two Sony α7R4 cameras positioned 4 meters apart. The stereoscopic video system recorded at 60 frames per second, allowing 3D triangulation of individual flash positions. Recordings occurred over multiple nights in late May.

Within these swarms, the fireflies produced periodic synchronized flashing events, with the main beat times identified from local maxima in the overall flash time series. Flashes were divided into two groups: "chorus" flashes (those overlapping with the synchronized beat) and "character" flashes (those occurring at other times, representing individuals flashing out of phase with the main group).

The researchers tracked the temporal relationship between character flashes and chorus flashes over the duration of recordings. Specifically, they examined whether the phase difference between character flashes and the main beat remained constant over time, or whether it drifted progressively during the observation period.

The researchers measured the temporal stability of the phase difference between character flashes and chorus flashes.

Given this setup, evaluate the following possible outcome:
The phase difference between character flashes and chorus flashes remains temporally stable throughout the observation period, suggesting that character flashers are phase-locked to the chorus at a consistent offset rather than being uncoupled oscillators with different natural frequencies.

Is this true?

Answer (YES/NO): YES